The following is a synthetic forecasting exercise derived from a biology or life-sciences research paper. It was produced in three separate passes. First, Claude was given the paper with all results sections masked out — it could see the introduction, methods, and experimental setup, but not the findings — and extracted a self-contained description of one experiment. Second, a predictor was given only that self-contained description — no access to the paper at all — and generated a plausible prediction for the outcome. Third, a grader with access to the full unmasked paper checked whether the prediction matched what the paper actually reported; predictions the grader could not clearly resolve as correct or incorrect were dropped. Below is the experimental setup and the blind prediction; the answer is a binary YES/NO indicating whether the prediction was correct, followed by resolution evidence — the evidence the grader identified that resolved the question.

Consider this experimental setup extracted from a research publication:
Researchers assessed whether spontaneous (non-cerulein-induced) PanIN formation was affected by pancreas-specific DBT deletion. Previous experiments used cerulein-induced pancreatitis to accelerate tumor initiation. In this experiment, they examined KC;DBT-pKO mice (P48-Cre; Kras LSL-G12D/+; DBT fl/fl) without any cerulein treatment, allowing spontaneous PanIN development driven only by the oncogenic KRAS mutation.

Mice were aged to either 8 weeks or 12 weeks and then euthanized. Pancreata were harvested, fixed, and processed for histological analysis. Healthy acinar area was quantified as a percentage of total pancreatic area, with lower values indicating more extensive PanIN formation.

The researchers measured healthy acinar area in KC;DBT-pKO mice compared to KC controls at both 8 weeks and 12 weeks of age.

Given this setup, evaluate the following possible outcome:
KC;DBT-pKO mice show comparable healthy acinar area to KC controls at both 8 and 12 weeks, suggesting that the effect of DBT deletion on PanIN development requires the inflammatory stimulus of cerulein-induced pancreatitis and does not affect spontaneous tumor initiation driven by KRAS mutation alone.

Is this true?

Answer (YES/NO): NO